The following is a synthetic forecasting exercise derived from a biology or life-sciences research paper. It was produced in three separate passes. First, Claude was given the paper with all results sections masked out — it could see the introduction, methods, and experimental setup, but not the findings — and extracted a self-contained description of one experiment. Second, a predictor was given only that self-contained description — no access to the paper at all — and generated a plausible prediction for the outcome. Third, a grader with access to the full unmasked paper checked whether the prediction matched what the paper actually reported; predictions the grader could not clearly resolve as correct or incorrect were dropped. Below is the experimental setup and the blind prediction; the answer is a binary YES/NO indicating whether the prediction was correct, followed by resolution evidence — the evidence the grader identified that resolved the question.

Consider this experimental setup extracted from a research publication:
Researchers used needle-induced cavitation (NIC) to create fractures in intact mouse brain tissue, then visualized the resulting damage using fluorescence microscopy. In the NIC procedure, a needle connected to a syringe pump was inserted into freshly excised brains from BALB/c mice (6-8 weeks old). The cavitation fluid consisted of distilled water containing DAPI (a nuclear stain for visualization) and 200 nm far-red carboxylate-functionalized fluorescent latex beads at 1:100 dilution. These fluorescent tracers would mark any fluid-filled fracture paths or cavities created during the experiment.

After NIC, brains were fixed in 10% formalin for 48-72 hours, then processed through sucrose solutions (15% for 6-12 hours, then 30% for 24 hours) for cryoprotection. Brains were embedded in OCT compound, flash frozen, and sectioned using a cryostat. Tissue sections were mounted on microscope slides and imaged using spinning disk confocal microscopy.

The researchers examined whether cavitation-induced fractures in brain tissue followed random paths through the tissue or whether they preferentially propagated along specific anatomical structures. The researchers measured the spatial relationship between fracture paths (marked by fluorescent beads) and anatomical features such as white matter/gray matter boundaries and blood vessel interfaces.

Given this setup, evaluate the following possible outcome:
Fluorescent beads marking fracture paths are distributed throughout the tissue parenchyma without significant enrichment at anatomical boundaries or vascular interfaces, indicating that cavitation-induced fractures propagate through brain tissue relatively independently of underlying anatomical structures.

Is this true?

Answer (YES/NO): NO